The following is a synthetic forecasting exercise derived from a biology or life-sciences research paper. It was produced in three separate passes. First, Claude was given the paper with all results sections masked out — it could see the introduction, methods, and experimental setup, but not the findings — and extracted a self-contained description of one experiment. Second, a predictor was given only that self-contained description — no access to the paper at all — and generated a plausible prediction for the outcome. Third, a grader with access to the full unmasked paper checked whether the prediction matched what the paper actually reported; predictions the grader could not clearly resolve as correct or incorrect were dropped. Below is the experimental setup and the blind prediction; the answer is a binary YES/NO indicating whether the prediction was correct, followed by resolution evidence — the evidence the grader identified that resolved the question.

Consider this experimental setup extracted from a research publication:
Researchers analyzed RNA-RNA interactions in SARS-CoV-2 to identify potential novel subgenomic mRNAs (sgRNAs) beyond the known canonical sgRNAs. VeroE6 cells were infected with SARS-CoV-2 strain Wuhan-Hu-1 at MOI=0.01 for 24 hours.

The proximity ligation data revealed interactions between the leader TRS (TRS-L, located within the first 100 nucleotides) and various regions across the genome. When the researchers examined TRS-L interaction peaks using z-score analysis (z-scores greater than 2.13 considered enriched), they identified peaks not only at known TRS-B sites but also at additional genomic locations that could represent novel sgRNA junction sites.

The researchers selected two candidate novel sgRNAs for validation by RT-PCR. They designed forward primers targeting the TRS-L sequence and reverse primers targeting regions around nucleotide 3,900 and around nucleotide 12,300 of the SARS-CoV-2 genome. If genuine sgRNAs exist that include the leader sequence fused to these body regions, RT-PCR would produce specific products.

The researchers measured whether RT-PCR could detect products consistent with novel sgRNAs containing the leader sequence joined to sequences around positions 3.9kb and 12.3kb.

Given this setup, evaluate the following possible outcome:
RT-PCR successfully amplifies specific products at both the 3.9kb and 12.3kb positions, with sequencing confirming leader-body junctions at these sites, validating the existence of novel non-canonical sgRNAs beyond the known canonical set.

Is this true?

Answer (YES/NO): YES